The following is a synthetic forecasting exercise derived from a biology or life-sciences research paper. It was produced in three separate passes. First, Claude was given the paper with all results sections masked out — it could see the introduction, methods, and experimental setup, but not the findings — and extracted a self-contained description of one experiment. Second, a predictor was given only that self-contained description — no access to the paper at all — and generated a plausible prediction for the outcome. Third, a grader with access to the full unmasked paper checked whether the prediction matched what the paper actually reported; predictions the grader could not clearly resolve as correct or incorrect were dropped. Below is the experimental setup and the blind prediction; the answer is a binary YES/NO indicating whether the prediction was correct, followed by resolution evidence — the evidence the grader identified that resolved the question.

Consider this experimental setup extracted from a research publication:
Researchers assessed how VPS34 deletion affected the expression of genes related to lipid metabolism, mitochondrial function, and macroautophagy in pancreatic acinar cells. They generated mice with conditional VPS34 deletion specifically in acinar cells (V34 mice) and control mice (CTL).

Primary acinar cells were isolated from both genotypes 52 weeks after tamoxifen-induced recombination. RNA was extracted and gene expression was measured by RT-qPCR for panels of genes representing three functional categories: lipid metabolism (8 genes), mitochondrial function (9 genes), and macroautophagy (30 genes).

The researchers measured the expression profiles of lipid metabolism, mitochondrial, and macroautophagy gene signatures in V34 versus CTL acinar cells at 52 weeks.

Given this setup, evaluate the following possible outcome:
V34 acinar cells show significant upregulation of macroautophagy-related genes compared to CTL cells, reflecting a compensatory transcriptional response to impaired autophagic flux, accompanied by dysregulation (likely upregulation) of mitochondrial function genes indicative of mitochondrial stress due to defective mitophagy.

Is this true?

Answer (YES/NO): NO